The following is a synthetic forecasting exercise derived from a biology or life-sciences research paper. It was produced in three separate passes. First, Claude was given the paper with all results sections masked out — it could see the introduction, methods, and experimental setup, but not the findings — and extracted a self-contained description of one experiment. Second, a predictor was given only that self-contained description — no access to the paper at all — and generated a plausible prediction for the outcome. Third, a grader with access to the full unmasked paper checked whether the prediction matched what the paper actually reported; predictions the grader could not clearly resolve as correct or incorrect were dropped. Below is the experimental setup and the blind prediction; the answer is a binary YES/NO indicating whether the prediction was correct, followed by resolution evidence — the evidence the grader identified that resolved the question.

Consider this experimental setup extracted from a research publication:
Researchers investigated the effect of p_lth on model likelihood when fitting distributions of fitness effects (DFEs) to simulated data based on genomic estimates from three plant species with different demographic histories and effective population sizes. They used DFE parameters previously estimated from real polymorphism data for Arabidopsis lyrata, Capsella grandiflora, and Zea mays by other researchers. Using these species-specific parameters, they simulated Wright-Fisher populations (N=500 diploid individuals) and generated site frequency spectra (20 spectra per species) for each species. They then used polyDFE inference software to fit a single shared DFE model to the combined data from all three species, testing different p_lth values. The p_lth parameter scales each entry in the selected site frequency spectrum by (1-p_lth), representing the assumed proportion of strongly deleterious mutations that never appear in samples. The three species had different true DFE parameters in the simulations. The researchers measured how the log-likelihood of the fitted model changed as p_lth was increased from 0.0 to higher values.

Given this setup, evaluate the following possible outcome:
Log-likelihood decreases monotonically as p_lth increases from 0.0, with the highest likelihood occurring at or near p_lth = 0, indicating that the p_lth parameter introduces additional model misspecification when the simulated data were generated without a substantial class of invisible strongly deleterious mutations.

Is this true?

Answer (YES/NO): NO